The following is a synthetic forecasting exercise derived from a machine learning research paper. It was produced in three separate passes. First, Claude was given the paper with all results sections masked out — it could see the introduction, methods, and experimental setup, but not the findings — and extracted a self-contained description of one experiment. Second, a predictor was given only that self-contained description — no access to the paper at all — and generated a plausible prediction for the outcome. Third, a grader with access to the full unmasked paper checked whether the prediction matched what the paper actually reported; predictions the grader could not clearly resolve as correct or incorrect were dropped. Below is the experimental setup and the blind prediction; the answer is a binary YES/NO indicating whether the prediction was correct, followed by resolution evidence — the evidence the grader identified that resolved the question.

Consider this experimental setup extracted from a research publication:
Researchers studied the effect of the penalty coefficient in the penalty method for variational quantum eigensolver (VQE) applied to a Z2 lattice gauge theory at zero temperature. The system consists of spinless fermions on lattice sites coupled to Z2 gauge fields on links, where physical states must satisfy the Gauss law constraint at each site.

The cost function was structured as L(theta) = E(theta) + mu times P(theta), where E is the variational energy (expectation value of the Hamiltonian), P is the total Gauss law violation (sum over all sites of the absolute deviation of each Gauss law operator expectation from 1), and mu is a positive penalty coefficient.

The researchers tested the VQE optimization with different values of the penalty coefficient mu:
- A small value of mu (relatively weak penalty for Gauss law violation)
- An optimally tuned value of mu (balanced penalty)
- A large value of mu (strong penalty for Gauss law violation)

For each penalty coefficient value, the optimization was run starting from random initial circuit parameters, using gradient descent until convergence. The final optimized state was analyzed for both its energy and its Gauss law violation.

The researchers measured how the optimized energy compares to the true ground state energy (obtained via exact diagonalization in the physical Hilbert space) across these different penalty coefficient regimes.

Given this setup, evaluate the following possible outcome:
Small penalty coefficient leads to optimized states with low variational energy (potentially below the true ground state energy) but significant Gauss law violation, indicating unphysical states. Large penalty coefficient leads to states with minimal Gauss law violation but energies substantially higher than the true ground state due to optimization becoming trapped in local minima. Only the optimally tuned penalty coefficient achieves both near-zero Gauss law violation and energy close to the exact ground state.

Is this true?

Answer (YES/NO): NO